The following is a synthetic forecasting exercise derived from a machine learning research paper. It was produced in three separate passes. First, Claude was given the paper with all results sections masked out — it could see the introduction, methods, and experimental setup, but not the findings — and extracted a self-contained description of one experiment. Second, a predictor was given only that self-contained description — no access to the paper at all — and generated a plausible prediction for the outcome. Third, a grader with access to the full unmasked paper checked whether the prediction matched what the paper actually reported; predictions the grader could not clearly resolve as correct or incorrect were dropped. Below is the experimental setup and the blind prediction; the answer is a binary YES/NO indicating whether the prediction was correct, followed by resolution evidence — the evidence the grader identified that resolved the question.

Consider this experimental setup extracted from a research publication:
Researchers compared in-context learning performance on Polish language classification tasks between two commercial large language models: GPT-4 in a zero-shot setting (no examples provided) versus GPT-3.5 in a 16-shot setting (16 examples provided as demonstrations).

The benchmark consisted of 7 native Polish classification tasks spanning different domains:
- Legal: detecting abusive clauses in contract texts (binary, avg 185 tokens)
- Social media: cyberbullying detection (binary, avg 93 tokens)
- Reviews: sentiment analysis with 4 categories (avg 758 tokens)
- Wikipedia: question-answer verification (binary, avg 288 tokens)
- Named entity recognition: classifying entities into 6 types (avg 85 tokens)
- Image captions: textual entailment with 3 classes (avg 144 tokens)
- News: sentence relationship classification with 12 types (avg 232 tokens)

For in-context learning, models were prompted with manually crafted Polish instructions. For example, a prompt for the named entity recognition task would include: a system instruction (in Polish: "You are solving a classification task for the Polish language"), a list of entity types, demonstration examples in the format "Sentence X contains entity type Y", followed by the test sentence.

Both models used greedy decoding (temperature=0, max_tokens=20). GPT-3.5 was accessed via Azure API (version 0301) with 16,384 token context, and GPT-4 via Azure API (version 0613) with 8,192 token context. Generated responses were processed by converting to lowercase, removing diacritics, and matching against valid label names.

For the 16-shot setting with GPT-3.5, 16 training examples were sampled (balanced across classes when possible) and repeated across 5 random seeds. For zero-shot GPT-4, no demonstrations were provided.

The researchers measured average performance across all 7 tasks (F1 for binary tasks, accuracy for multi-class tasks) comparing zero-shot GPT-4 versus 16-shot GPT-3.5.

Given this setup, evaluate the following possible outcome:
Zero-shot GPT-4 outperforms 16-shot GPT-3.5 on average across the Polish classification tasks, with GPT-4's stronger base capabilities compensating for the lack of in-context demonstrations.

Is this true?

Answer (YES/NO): YES